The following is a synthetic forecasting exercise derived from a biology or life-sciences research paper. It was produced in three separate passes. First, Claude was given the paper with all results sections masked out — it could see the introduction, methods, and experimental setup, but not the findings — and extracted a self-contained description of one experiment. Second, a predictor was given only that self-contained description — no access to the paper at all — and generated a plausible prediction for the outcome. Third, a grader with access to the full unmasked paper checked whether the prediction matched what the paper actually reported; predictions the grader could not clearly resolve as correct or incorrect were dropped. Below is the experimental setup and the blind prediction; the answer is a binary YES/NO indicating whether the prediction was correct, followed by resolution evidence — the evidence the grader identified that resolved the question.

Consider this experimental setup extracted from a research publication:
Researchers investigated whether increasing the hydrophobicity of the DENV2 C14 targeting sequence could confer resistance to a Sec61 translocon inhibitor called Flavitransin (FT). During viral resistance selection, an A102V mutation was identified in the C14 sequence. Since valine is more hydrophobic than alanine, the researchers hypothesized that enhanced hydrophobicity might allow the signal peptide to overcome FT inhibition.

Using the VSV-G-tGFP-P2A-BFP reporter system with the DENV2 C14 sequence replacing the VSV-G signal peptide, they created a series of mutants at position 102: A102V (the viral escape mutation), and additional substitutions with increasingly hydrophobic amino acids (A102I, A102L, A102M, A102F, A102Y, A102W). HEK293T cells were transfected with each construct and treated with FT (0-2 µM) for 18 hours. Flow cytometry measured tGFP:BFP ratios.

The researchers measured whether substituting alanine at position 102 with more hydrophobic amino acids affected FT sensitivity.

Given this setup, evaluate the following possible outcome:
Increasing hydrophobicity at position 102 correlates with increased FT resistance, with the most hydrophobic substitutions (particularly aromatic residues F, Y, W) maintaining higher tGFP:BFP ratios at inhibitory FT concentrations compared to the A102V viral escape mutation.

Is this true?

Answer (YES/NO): YES